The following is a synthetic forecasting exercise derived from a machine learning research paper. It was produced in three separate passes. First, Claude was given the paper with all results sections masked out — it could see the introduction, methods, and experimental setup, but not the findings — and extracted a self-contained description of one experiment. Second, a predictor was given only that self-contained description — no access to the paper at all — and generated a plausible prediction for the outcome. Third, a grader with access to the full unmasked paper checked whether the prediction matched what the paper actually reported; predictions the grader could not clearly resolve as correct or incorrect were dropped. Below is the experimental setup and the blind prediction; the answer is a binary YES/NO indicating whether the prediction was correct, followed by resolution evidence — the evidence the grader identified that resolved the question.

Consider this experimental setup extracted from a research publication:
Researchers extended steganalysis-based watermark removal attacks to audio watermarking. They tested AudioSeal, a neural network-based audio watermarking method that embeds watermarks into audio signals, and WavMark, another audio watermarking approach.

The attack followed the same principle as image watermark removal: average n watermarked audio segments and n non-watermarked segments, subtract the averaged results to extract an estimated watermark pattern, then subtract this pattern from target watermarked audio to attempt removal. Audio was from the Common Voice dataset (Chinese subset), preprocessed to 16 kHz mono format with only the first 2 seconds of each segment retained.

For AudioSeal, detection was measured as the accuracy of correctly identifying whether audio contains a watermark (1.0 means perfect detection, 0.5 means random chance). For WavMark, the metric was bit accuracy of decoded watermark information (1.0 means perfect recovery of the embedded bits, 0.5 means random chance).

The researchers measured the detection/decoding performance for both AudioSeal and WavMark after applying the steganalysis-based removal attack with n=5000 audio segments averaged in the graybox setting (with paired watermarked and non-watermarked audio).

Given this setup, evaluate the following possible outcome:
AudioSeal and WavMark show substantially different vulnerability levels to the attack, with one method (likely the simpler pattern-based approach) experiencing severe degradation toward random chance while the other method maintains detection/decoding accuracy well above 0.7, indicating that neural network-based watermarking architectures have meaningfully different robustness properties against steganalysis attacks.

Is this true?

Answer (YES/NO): NO